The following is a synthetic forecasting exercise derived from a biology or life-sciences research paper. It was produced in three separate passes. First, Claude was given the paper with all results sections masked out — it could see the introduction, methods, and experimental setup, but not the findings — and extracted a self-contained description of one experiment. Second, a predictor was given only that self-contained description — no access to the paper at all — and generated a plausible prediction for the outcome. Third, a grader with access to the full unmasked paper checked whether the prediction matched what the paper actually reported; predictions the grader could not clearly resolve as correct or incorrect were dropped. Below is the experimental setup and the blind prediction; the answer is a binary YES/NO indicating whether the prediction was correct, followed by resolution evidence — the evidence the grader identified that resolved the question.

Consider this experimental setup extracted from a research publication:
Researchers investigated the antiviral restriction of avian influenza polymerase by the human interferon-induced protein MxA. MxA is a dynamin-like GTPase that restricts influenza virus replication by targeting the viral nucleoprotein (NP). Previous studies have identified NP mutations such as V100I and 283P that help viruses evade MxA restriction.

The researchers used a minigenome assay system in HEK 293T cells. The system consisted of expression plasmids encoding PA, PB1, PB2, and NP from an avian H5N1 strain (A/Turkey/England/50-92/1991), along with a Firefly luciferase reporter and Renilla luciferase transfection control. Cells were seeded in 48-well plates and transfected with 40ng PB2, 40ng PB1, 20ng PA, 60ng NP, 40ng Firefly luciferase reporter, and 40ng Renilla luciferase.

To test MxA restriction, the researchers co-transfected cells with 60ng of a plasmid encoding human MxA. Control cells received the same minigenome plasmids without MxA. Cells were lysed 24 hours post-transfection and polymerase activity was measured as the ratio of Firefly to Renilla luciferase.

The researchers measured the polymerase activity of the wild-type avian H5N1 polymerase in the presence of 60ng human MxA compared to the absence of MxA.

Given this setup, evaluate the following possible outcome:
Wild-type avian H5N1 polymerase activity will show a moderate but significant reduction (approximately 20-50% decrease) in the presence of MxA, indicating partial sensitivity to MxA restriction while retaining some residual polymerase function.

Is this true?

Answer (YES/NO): NO